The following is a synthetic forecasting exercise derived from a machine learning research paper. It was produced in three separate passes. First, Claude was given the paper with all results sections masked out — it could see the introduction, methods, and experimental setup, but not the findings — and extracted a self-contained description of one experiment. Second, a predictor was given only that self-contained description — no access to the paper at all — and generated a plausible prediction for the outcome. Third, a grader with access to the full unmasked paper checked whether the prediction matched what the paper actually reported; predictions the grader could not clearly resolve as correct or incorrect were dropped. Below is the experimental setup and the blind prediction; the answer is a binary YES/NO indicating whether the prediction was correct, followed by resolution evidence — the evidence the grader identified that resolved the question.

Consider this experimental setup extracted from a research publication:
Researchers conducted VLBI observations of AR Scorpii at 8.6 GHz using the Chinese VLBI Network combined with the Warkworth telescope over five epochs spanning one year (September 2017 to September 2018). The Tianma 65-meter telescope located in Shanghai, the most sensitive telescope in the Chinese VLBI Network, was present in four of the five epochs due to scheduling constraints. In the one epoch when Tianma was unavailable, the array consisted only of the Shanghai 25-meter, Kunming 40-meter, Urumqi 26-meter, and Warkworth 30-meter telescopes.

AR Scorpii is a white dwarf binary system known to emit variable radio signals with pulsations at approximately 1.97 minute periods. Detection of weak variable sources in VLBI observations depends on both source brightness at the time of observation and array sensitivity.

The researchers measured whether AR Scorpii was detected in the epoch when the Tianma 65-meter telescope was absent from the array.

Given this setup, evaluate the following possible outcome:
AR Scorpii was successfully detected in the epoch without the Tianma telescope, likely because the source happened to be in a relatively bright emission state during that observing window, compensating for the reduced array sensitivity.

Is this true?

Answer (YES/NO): NO